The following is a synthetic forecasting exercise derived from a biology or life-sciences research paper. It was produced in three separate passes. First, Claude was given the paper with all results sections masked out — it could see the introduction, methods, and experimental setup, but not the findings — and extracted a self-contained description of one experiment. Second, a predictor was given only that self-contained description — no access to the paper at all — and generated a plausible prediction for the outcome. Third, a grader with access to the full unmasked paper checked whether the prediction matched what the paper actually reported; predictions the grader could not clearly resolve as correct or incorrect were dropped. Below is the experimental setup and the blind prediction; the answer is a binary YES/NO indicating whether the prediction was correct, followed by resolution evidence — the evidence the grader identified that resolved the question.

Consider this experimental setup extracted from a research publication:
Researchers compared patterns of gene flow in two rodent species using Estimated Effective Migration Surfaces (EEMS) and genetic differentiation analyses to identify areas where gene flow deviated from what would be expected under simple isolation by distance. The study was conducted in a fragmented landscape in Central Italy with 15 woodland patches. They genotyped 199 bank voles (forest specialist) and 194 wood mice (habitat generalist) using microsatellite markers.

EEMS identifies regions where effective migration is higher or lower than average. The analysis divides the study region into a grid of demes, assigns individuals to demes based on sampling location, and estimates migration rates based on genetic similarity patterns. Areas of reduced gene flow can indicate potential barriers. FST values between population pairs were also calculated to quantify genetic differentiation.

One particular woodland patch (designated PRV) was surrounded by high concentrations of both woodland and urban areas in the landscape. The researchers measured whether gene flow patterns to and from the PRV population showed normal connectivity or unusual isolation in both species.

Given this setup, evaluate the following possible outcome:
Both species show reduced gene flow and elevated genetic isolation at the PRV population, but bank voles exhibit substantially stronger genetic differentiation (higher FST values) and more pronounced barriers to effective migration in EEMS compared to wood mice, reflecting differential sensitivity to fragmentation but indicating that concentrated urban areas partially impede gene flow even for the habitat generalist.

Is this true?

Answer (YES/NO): NO